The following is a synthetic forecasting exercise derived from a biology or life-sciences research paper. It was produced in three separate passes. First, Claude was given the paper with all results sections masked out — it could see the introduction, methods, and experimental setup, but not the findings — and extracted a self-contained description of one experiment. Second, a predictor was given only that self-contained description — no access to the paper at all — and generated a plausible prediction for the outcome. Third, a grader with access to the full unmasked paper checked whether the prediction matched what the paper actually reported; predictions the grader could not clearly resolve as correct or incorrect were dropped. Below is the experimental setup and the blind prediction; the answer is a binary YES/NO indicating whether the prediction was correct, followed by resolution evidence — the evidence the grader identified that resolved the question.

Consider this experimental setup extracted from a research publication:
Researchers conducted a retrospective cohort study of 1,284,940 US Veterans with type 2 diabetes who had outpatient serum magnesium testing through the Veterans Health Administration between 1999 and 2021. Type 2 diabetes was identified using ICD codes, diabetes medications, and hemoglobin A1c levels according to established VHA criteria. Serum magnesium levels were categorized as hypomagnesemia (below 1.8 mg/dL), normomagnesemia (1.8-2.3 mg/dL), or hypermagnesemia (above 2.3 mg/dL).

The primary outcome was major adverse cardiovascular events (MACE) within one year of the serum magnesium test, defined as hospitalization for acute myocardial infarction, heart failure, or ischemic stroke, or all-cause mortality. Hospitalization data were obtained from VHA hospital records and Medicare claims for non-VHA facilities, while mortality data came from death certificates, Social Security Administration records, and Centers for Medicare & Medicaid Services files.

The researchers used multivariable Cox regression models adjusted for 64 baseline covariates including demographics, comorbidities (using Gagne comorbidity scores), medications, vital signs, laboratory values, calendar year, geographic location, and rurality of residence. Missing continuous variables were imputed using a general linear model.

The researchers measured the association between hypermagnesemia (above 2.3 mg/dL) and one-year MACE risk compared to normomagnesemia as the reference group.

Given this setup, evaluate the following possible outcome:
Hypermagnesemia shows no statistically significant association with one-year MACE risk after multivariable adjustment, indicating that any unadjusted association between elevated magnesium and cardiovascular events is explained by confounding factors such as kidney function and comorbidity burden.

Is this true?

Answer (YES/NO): NO